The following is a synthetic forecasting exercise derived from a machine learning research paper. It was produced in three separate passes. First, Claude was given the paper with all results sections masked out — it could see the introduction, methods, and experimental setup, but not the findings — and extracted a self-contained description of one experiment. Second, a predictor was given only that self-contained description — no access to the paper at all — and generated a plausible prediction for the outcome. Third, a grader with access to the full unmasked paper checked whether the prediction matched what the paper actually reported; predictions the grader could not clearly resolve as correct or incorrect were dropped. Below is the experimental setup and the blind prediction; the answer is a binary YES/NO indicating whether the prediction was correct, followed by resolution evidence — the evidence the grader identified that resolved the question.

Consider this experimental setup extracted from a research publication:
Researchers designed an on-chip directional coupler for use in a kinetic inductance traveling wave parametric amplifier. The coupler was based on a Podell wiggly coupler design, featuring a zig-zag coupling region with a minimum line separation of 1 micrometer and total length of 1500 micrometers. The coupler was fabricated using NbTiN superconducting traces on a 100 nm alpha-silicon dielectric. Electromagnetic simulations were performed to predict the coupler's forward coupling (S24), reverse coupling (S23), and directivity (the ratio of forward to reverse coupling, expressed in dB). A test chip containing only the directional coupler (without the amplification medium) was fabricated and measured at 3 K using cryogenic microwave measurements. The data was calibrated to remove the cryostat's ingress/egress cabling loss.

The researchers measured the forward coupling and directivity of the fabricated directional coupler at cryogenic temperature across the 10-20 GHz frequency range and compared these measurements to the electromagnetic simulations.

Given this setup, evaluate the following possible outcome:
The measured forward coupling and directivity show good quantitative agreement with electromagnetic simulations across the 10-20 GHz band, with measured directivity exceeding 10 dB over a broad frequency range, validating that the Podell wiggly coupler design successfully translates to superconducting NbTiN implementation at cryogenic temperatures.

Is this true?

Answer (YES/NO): NO